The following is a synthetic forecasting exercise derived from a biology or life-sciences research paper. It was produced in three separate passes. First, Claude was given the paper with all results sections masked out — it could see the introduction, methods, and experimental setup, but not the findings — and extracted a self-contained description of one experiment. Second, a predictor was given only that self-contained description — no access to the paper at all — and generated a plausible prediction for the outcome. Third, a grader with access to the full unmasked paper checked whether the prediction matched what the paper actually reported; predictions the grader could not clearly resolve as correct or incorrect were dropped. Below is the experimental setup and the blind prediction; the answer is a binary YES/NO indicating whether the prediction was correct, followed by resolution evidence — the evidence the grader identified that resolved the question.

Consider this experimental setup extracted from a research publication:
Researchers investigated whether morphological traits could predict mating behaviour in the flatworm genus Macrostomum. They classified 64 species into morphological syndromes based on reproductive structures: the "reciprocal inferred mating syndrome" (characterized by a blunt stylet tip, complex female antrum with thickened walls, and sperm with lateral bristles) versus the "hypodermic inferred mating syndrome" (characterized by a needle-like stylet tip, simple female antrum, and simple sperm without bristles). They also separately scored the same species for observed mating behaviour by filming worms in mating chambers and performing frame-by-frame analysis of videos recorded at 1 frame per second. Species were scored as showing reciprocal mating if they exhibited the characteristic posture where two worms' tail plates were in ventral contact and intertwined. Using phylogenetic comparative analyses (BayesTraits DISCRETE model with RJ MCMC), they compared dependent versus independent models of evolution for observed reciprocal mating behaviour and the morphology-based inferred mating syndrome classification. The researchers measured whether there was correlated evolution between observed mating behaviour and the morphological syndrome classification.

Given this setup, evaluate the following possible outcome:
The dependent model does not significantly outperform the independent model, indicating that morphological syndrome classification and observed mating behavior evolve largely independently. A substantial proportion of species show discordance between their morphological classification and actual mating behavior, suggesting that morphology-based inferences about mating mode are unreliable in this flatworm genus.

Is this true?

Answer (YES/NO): NO